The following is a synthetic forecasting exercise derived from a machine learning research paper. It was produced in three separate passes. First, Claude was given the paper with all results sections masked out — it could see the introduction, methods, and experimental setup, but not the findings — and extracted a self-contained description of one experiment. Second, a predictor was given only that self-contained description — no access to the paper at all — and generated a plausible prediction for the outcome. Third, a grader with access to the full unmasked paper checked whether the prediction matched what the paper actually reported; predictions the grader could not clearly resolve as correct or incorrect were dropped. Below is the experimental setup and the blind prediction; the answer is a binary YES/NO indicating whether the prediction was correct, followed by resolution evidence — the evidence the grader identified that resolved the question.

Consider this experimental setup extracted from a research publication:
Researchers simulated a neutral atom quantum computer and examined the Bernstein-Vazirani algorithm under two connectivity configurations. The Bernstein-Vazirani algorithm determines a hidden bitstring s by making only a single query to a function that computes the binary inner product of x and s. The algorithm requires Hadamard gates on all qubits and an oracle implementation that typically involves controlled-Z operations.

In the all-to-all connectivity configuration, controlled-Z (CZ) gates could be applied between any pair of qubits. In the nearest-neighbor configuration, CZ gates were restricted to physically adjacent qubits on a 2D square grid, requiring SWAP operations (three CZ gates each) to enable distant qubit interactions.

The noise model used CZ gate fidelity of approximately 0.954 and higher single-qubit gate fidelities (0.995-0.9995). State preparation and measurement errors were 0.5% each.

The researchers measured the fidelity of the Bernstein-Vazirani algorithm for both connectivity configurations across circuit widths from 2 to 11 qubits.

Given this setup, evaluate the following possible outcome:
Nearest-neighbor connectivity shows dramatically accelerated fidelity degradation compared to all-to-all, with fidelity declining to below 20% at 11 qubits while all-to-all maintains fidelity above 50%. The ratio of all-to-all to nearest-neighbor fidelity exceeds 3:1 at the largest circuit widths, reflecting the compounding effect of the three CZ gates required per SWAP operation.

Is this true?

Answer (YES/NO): NO